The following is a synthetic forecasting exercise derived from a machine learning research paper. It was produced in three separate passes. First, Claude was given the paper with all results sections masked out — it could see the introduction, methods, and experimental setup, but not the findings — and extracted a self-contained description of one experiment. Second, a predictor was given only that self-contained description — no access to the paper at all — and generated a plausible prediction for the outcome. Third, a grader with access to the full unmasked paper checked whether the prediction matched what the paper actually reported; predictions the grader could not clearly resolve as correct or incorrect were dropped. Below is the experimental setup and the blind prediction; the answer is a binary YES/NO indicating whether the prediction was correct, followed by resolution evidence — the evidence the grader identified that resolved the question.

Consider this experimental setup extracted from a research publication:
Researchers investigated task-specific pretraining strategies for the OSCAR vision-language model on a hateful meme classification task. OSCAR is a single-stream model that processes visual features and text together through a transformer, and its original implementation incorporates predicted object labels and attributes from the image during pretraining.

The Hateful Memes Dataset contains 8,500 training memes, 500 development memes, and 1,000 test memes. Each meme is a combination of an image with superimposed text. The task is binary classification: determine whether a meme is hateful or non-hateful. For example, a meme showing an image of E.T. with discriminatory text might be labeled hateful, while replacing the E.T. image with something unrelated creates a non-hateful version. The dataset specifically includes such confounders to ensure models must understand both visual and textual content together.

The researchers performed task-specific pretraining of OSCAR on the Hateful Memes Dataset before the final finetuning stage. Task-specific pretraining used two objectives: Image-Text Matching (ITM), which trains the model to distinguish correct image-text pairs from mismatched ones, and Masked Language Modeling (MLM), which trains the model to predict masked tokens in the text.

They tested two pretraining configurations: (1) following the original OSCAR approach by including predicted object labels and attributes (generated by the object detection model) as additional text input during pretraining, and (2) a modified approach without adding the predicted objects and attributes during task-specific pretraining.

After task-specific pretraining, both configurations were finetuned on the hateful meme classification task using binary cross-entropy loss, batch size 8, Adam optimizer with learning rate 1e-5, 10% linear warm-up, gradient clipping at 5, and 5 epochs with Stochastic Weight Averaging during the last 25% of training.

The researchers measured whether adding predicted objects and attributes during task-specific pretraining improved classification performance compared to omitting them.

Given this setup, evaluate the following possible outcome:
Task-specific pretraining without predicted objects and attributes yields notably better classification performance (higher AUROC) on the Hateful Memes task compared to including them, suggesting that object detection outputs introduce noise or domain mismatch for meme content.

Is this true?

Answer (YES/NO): NO